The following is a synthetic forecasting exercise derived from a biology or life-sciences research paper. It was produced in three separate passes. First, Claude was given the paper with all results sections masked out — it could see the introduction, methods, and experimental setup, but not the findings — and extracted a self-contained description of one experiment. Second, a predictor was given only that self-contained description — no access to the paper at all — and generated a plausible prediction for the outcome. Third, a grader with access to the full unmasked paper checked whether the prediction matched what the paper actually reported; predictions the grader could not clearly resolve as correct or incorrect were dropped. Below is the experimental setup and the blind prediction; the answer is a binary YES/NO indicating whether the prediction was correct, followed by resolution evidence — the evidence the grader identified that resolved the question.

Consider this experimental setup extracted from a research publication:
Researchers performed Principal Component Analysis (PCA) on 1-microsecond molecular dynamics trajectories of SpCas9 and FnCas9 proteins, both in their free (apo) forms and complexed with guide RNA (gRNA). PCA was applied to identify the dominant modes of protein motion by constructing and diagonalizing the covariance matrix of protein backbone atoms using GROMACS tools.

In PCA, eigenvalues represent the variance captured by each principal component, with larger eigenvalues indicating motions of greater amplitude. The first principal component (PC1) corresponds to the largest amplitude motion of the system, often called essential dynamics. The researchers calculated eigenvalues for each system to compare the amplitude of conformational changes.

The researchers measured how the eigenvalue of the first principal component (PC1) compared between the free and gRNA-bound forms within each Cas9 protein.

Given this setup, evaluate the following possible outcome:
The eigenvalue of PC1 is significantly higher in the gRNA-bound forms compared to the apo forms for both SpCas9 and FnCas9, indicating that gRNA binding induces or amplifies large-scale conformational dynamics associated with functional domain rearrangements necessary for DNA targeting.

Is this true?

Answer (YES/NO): NO